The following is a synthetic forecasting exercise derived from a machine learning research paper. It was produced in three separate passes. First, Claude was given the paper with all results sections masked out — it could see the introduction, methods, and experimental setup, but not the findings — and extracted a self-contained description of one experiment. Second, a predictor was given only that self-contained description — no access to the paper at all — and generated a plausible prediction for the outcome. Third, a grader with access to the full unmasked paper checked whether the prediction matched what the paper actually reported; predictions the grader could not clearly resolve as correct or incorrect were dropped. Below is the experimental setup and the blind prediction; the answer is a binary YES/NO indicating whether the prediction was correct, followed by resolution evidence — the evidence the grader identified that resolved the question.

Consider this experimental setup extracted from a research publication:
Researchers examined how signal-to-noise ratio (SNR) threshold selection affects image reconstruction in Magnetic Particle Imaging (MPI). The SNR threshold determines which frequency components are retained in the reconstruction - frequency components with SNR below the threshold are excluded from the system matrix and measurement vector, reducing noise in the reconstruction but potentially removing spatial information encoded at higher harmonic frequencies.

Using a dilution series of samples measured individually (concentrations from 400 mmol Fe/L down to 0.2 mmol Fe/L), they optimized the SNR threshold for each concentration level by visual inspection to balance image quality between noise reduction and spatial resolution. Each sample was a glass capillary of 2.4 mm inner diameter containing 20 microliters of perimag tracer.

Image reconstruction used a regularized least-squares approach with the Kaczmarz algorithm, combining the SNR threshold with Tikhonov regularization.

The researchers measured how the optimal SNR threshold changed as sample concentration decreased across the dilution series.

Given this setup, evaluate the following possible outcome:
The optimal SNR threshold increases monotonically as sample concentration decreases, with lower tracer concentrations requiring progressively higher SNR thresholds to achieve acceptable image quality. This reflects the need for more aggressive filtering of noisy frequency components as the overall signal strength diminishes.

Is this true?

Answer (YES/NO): NO